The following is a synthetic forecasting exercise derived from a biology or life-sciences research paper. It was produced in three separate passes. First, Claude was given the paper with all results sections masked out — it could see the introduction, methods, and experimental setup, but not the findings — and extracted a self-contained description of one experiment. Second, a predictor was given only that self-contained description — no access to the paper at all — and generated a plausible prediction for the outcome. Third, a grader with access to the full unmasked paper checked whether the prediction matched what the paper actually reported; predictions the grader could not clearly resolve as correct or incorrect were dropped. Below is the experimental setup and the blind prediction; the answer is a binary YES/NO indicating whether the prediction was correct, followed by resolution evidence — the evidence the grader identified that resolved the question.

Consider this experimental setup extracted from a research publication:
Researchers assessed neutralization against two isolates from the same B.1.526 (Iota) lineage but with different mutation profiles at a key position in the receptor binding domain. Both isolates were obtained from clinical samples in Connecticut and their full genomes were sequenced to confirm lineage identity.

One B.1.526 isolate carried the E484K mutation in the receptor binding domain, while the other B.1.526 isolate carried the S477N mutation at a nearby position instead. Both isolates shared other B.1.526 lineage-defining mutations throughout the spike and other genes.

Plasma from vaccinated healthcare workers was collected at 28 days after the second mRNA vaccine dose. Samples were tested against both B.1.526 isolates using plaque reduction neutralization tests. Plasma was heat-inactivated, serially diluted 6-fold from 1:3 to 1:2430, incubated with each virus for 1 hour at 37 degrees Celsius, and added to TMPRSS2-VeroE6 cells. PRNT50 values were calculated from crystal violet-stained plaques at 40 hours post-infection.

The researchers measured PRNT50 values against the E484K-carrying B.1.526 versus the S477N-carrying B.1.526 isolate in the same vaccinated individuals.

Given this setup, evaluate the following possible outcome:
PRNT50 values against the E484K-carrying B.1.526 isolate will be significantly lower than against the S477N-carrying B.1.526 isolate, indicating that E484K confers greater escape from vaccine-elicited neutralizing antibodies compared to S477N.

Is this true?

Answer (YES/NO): YES